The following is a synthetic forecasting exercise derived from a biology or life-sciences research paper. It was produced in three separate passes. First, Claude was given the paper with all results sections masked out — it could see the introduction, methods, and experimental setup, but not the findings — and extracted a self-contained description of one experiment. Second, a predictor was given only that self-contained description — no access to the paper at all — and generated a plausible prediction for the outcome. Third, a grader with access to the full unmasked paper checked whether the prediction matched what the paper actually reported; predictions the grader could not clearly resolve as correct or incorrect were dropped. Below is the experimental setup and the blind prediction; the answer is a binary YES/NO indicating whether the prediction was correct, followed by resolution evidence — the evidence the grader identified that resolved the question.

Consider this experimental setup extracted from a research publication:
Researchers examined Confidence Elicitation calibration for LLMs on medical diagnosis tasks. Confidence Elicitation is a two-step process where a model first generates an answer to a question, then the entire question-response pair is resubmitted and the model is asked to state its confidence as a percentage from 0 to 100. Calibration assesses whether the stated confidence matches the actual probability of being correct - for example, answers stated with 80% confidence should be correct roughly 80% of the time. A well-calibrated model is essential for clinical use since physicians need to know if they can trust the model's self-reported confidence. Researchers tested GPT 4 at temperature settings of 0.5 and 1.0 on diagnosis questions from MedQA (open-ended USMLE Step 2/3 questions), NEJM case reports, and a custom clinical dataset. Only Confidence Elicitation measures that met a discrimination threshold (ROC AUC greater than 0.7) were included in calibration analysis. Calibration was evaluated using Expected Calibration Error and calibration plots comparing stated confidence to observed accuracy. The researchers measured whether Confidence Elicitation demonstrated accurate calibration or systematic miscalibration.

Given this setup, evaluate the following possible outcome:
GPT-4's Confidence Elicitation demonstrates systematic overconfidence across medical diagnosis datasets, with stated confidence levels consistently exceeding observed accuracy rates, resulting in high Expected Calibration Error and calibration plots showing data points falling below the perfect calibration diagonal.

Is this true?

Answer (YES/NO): YES